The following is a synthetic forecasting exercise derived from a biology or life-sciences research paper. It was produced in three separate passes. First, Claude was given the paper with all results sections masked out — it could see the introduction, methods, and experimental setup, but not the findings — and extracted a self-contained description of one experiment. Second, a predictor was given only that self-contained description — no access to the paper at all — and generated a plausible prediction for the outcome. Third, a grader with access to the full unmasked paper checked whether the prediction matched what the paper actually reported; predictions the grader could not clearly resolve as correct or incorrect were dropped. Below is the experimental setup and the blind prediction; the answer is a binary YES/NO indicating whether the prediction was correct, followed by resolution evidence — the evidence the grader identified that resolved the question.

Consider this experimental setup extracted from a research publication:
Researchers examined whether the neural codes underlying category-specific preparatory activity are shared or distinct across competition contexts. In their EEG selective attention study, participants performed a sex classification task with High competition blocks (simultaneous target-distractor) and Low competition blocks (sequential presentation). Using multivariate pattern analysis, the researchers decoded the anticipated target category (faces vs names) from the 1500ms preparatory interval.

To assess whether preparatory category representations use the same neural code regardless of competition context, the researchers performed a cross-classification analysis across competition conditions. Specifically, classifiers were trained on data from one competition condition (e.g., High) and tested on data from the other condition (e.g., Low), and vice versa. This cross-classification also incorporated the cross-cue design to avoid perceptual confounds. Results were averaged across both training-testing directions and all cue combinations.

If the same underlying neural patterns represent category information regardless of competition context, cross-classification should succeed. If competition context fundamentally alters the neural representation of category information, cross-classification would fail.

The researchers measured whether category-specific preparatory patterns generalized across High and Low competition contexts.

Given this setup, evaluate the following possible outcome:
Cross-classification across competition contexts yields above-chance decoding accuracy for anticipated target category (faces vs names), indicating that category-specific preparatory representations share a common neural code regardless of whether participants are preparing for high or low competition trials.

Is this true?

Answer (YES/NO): NO